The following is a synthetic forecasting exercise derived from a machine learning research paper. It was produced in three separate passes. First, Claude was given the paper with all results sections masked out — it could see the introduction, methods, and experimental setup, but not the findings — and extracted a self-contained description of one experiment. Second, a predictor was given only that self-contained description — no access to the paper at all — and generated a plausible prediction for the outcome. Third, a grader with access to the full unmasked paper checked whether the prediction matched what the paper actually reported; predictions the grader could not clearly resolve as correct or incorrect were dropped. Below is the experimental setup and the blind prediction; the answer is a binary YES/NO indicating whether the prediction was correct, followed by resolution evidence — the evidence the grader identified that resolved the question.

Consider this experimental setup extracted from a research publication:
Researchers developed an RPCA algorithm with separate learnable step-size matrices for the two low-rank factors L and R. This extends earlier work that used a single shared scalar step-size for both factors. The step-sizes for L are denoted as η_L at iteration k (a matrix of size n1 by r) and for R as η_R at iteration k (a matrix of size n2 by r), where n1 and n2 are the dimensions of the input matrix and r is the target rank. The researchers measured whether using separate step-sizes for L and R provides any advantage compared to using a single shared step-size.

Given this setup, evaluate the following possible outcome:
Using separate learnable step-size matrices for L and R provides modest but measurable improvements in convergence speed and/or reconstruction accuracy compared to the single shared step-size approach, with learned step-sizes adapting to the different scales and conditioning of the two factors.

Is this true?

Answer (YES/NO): NO